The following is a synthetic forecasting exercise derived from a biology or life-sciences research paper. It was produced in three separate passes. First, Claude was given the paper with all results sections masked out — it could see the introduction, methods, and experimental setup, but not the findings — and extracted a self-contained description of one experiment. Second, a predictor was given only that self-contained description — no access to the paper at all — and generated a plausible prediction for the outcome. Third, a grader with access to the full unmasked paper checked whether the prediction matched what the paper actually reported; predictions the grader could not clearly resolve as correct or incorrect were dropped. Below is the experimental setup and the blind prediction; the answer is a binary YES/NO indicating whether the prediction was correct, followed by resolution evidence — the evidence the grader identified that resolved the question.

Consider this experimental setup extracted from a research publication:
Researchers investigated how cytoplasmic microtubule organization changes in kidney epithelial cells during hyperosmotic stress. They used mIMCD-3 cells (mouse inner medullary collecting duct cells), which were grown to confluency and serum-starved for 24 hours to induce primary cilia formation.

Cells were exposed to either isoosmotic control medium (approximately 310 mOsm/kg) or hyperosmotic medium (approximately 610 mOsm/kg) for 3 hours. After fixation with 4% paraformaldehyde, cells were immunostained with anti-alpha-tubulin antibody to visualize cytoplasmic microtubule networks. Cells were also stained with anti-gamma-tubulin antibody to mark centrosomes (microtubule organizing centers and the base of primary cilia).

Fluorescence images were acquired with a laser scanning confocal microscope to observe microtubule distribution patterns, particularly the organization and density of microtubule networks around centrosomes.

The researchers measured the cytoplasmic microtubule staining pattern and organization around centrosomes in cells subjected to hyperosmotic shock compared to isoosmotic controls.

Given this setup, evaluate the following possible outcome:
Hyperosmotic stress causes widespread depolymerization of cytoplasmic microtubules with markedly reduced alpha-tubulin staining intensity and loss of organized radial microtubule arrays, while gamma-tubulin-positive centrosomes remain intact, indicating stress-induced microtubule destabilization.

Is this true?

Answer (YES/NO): NO